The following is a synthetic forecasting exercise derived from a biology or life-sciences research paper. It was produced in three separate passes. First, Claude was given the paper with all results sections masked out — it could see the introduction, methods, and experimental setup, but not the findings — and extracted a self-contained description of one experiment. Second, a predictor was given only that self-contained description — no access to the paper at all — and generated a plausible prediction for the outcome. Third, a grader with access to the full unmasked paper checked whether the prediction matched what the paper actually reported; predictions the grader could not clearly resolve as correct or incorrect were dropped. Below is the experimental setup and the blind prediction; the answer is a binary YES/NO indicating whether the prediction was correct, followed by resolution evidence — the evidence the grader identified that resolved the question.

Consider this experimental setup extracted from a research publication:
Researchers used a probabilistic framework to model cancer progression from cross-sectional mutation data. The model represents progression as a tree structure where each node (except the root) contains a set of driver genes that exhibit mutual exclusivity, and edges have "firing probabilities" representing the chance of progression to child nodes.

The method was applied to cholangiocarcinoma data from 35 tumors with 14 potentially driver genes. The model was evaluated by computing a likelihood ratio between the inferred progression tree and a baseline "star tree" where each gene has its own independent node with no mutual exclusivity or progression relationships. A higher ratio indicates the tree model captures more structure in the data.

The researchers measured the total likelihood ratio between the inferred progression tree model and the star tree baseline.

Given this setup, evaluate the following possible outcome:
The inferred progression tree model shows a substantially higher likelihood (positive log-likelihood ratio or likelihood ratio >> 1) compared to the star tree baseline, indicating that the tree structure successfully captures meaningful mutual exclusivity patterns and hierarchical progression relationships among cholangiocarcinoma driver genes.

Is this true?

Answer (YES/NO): YES